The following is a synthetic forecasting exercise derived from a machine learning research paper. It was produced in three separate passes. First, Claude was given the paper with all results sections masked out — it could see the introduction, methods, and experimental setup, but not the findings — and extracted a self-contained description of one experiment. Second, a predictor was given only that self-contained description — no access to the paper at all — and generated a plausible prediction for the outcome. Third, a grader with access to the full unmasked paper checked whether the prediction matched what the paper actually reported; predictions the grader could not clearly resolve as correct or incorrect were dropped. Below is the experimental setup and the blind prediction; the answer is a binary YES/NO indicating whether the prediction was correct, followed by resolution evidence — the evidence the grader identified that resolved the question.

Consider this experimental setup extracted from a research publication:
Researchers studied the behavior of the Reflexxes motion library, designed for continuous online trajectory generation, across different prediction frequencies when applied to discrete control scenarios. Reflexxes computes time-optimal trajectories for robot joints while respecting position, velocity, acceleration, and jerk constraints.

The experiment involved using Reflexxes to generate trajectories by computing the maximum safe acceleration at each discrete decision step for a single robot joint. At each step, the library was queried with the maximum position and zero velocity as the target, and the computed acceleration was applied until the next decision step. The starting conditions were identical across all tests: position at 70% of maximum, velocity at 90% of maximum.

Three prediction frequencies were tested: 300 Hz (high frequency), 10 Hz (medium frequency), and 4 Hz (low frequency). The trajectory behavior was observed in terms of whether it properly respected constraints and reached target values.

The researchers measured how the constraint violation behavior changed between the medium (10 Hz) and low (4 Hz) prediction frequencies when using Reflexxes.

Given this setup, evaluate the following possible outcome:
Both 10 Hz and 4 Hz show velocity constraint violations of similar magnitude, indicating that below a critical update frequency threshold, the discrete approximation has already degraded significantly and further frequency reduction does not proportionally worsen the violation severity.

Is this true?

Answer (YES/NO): NO